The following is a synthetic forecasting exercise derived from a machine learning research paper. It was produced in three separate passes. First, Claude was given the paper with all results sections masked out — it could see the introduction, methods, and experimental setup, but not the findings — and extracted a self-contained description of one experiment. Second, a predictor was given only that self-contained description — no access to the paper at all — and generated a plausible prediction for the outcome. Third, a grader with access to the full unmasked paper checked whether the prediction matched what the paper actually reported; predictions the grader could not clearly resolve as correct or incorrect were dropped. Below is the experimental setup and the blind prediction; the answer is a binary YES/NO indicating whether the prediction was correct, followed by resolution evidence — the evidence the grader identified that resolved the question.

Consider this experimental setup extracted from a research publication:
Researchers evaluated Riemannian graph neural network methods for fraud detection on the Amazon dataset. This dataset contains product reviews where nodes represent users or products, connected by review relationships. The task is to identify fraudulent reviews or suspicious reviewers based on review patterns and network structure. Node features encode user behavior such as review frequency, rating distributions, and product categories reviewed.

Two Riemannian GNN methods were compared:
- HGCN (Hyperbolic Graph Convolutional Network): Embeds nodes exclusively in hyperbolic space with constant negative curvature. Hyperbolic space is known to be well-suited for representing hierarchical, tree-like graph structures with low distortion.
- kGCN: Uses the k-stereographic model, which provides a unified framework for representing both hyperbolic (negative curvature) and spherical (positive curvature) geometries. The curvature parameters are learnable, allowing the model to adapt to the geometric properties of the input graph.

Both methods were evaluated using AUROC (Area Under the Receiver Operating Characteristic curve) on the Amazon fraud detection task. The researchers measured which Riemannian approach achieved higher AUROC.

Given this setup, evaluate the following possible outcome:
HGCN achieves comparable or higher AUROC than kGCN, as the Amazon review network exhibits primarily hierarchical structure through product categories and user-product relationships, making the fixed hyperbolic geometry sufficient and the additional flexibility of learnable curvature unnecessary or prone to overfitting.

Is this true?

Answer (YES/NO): NO